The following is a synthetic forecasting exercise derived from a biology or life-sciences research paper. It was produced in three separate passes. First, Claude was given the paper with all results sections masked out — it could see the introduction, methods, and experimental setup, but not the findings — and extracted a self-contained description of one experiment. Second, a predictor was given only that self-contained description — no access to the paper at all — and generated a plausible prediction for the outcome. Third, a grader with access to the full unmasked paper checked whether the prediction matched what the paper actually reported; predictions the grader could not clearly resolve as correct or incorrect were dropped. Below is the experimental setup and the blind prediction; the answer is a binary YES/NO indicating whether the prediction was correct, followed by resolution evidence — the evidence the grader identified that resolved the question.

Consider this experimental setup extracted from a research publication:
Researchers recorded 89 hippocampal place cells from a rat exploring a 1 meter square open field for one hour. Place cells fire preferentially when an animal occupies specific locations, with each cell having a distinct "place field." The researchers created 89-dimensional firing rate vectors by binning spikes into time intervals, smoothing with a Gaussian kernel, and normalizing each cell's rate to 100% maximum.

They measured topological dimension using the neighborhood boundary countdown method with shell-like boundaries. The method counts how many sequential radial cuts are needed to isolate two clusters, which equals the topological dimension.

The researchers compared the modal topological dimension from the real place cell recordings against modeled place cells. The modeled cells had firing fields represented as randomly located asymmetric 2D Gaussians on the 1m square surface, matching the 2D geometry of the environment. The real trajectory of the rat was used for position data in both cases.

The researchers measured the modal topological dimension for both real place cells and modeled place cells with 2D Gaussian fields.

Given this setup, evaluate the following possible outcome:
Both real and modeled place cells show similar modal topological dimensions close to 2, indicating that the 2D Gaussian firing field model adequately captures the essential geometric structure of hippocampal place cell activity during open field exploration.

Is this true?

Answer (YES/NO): YES